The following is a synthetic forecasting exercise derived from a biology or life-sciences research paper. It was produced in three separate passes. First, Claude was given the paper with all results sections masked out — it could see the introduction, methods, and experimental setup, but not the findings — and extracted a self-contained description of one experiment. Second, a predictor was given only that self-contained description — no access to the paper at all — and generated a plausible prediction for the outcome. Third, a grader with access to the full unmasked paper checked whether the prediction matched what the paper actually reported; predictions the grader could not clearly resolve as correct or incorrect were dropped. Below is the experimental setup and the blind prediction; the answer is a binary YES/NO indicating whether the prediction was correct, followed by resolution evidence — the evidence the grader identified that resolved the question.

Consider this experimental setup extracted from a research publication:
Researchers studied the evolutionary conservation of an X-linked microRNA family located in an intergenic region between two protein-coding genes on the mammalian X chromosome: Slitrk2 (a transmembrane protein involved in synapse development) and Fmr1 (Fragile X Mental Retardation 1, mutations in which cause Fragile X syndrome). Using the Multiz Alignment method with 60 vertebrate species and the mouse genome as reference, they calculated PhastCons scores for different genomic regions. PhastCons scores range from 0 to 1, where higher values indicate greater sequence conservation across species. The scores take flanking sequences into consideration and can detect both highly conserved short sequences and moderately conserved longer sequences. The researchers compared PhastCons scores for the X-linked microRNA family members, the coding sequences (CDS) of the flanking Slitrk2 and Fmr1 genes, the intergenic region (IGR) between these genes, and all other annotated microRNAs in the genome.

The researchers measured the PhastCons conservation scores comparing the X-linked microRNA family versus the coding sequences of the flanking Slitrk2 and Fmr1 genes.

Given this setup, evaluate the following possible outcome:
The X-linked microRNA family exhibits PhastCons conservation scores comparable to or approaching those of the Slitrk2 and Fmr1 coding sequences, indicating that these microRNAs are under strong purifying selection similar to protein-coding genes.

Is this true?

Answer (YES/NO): NO